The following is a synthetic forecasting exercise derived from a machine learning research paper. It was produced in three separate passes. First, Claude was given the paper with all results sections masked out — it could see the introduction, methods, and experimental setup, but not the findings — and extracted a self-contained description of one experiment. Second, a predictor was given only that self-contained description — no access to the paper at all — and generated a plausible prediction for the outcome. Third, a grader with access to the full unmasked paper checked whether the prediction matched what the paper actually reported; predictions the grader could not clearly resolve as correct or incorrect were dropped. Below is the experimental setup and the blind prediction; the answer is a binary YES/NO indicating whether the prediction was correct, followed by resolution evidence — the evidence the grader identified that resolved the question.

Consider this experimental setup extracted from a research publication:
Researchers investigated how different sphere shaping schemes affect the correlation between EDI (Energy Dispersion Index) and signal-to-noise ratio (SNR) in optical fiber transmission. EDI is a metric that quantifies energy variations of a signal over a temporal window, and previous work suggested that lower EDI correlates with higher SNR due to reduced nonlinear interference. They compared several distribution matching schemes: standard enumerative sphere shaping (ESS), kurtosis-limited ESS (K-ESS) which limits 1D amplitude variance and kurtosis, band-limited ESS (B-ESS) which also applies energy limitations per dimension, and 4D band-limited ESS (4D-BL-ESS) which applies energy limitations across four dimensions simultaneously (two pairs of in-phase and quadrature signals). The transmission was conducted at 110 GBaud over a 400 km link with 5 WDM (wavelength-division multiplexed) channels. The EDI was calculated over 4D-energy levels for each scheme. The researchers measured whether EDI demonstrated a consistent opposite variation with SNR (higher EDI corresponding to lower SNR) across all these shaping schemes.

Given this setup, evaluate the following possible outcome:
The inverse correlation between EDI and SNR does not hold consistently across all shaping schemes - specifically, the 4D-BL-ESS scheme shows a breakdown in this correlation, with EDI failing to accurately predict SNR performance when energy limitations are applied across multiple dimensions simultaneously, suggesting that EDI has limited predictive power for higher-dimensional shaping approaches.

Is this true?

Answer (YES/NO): NO